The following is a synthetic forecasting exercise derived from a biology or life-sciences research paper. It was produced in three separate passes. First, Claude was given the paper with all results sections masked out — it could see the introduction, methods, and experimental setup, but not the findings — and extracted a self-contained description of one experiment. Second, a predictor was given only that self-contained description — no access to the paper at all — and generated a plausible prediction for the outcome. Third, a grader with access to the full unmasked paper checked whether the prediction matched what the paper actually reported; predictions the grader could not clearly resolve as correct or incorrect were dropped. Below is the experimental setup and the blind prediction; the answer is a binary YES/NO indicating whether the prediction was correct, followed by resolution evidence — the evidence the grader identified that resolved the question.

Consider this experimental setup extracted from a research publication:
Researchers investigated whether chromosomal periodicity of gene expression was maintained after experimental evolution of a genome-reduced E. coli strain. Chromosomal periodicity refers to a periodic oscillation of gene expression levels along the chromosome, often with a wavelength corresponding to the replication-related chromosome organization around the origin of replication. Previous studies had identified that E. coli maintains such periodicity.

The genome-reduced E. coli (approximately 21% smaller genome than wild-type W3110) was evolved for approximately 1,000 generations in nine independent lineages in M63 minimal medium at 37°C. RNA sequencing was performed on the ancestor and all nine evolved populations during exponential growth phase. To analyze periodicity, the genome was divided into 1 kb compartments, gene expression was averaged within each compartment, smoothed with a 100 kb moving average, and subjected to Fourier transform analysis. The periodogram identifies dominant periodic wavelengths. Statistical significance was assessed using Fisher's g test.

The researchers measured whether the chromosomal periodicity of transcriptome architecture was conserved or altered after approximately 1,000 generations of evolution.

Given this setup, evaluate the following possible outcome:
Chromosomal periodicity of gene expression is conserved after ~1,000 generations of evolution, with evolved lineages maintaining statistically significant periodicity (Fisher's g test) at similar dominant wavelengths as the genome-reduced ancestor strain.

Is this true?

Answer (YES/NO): YES